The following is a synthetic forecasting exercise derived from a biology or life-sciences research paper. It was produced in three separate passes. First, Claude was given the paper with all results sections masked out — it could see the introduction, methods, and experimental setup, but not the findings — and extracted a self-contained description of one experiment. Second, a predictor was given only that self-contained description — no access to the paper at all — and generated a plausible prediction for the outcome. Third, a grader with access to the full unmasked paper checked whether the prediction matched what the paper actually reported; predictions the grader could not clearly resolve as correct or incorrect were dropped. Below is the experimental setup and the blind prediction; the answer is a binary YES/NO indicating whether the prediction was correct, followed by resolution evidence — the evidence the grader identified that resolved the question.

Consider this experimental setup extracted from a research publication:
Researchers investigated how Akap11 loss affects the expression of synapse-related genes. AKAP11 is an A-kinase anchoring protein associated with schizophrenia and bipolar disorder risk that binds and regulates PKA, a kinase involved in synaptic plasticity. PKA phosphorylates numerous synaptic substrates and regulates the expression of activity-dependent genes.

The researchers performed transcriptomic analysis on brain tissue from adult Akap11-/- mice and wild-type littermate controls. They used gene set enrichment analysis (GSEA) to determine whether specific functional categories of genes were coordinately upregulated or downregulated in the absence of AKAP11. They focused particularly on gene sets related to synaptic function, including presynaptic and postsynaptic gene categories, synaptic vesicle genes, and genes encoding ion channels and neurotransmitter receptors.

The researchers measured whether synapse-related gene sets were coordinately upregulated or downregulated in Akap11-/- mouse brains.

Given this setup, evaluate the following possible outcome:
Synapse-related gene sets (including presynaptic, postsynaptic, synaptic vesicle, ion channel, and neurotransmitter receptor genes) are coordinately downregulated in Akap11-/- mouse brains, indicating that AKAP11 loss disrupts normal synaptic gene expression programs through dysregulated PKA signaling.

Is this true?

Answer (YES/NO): YES